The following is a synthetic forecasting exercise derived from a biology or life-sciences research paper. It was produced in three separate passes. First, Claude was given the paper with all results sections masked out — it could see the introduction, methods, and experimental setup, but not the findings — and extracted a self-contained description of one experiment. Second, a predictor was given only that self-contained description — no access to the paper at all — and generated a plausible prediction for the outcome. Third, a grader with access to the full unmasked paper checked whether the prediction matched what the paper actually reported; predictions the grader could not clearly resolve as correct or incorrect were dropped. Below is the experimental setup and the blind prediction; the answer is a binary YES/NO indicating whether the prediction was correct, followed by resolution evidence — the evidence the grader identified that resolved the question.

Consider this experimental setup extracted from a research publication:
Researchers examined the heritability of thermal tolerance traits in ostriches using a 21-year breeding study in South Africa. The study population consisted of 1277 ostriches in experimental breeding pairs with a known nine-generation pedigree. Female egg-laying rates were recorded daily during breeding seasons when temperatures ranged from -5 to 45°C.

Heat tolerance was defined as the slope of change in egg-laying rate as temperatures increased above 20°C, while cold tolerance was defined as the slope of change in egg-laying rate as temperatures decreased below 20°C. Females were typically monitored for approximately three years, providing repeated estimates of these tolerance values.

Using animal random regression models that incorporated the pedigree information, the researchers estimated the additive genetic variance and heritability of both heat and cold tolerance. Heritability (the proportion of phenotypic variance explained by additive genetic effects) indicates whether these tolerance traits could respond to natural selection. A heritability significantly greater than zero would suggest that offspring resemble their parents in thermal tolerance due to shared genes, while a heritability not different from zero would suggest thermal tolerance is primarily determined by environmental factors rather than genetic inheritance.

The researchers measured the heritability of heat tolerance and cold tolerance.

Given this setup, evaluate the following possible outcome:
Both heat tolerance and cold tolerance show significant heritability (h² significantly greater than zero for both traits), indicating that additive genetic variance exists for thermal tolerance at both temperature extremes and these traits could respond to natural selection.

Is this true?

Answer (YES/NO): YES